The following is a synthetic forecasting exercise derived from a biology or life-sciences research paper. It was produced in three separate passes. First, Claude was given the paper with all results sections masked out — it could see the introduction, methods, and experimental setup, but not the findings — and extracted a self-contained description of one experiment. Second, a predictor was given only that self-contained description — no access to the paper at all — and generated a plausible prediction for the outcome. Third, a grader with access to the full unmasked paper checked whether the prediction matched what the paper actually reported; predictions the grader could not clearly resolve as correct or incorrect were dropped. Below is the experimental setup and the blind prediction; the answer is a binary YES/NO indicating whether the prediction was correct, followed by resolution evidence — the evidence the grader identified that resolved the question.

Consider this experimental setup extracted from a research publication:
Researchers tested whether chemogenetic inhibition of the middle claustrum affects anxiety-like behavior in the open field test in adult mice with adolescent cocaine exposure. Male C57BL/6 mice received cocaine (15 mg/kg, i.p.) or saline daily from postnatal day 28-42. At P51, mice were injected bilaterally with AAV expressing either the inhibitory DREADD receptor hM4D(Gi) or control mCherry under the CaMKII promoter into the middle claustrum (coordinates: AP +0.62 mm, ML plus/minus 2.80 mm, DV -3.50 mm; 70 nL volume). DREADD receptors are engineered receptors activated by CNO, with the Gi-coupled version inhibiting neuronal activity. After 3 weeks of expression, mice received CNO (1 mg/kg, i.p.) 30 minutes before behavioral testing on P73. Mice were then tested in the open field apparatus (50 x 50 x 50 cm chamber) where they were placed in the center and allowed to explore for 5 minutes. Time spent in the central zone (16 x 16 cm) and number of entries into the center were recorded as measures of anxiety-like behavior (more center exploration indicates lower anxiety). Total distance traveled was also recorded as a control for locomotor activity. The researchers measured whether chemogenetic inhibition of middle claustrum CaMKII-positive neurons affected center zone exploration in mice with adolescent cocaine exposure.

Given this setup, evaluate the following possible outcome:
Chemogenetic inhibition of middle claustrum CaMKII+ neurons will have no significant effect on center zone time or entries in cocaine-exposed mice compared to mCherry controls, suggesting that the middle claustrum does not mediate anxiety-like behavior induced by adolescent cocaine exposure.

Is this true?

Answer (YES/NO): NO